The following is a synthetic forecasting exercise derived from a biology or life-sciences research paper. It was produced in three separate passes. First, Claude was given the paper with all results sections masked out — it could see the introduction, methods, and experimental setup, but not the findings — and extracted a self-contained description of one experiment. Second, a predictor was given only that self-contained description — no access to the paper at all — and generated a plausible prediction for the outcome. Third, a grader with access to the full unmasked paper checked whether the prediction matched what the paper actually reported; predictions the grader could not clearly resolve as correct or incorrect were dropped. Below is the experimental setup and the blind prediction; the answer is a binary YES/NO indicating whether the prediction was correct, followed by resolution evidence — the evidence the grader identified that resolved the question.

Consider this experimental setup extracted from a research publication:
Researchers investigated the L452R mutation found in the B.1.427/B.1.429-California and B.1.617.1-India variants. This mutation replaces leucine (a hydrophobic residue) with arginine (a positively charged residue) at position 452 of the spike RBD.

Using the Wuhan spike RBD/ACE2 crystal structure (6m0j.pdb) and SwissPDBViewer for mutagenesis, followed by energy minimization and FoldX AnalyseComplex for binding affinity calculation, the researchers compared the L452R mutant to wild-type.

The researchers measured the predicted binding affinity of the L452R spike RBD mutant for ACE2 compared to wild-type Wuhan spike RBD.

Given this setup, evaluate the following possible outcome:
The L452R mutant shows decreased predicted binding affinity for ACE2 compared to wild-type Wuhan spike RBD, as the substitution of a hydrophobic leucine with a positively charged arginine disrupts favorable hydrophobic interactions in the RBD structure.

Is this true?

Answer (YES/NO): YES